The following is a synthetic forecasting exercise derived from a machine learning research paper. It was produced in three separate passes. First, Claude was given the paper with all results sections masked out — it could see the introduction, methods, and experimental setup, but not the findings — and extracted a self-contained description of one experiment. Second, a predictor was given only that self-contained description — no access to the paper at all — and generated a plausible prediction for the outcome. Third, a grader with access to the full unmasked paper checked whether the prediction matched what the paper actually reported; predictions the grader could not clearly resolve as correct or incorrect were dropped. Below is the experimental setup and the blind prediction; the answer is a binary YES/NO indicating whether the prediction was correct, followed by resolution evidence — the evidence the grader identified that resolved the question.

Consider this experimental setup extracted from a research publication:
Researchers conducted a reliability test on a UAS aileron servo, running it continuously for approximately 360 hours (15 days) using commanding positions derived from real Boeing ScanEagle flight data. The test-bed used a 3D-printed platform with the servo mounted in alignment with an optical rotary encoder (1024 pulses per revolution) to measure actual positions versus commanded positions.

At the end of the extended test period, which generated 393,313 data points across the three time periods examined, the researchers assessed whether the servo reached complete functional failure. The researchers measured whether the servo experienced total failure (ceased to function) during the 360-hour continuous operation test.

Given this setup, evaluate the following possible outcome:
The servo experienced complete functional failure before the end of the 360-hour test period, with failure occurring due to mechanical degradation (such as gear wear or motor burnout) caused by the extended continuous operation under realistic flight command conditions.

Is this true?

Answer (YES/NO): NO